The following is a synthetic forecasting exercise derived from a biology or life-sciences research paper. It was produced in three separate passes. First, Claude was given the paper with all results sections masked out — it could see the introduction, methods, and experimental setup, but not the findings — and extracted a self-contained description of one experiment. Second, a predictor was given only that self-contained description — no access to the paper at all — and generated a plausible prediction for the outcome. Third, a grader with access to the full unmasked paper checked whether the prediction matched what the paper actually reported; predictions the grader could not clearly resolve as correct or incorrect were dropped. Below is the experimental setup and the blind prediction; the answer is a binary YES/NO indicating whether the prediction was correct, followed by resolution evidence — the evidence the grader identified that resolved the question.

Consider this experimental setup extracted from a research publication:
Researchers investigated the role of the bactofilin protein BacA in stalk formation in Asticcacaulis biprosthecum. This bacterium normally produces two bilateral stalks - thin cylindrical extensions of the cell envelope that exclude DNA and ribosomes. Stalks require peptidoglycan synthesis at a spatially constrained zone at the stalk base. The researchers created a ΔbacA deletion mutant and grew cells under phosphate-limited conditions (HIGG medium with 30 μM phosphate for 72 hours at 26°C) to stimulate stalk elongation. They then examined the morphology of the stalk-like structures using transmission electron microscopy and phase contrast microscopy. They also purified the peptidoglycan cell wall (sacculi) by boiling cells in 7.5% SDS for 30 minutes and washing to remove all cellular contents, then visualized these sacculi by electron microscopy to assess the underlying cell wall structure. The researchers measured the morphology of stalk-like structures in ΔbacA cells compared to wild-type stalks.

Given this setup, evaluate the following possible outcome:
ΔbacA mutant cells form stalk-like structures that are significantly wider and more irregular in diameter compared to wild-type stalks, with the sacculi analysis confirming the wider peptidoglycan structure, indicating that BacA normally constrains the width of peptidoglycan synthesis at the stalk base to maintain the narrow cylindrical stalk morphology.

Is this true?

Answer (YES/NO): YES